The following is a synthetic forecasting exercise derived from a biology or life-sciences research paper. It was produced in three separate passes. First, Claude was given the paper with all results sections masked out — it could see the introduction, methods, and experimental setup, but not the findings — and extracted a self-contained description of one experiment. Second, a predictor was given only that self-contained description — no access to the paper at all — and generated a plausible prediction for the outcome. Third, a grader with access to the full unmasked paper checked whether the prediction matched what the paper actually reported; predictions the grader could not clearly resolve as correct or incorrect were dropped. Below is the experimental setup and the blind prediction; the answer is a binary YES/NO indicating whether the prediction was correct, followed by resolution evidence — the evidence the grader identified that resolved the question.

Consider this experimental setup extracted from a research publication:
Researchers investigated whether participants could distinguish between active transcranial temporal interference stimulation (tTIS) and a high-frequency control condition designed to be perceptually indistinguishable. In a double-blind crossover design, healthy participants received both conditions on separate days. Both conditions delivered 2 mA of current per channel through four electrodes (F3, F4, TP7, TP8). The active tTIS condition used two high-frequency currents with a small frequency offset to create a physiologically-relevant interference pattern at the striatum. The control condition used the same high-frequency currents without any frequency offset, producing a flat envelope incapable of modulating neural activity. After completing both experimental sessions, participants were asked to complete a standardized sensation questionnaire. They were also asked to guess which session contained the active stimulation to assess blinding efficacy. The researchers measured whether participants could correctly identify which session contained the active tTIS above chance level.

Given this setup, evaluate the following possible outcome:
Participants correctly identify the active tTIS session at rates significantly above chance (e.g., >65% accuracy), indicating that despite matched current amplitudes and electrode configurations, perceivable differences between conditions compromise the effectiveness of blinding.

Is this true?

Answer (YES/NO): NO